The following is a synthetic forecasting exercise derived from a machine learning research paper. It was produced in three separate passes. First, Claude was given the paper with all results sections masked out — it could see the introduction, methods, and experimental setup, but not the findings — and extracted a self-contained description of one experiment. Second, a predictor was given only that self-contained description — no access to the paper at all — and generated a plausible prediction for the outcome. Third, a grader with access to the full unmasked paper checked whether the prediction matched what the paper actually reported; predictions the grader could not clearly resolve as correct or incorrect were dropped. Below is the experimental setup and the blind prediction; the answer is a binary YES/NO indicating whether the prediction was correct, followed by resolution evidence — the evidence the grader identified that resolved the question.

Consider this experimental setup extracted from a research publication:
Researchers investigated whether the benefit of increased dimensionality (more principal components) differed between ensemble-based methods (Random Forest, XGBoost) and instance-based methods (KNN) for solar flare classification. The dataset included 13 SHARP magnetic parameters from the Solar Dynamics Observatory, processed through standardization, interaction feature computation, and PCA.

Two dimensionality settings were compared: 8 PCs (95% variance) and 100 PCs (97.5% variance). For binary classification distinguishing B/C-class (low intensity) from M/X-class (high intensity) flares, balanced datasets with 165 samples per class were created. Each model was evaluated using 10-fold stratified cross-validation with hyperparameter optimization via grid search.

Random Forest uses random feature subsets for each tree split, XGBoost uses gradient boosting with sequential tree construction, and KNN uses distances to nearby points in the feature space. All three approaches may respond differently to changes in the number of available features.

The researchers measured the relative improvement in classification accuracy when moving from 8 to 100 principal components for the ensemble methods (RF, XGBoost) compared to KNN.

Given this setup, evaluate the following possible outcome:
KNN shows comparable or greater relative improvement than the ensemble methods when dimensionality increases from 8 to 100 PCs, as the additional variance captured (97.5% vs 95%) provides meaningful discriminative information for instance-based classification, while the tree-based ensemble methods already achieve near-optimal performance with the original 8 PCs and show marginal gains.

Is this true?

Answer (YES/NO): NO